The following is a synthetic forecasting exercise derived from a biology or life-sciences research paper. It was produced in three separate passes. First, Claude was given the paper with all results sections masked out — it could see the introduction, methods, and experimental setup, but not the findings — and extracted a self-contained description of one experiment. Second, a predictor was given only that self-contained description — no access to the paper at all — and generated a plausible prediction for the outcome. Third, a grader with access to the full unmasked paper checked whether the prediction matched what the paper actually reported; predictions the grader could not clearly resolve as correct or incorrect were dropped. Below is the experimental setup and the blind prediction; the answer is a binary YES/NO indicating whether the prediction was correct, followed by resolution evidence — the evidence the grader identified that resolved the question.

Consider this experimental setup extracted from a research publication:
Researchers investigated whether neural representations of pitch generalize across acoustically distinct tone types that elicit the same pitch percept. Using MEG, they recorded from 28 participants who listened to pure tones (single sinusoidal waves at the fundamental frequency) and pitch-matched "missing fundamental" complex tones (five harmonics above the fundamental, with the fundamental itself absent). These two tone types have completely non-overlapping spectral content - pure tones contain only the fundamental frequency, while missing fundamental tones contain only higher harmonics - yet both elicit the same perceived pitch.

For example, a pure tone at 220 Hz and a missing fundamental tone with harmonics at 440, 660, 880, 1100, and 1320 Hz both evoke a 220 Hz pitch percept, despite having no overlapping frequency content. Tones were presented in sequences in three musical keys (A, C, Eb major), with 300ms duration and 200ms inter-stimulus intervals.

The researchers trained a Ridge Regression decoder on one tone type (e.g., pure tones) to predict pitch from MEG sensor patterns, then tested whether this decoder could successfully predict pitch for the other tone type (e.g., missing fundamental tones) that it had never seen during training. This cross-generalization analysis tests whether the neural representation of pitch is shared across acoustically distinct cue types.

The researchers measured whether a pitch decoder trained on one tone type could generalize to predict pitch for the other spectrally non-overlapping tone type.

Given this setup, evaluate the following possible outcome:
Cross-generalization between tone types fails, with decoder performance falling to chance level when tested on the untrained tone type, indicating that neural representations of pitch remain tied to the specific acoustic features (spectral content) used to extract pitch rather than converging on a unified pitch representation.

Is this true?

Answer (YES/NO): NO